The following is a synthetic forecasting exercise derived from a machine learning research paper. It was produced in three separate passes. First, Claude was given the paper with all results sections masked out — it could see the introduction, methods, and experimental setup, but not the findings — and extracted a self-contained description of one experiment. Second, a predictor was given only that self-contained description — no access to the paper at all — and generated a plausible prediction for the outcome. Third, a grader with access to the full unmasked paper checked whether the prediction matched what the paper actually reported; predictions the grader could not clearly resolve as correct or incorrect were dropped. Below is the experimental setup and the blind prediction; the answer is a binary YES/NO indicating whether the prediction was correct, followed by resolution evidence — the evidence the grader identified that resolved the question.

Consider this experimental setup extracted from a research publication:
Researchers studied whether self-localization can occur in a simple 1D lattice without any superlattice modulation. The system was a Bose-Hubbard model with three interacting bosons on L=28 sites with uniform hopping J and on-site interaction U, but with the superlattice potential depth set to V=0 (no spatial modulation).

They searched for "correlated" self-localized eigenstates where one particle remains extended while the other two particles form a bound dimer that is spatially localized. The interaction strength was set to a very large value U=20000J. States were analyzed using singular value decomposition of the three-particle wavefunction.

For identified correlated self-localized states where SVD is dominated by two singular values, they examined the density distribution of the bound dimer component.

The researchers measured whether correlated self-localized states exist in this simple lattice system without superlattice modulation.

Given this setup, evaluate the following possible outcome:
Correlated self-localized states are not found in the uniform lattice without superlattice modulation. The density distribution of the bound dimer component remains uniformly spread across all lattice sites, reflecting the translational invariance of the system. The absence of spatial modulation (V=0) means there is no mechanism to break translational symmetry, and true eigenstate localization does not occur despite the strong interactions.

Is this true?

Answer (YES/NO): NO